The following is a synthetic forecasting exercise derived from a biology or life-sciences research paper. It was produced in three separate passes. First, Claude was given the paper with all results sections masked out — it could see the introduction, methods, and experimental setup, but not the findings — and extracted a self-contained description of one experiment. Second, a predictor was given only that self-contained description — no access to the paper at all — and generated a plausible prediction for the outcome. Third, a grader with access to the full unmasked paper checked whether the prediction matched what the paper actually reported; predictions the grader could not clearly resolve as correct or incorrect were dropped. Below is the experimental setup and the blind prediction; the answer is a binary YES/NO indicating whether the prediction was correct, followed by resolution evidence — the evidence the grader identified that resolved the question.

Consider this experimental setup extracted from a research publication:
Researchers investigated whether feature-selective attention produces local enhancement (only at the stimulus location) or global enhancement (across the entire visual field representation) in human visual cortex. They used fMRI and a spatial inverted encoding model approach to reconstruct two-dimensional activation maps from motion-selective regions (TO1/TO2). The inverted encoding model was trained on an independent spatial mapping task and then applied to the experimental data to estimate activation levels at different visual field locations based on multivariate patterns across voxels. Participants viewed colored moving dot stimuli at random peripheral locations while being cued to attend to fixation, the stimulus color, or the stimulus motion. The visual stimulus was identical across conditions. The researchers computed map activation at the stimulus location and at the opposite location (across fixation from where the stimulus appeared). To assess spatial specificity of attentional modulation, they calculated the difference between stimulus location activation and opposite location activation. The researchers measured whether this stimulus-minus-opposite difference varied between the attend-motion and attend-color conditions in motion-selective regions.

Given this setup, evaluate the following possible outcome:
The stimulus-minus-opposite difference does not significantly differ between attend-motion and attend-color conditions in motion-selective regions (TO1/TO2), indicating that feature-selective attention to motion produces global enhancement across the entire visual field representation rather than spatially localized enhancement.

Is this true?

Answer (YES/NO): YES